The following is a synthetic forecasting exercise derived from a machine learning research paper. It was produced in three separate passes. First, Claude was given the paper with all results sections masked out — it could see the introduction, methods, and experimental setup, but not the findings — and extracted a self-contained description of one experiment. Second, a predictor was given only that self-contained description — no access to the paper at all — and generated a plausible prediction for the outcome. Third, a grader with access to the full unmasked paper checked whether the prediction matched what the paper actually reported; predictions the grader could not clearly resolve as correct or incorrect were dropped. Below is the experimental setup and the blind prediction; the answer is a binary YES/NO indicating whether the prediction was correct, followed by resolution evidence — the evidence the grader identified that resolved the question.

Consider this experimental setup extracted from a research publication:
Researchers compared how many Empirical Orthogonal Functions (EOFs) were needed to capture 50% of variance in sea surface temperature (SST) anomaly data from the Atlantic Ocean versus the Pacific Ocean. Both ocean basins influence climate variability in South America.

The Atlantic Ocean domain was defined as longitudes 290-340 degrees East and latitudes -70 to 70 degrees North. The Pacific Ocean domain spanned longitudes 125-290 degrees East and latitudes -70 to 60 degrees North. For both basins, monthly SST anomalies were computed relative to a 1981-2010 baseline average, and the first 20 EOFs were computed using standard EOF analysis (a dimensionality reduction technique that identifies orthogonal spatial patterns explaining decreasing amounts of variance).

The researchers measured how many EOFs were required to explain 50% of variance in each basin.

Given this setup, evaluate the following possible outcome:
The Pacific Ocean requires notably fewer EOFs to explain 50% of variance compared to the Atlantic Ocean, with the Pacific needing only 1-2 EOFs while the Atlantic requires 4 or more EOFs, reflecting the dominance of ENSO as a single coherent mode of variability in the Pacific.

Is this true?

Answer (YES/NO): NO